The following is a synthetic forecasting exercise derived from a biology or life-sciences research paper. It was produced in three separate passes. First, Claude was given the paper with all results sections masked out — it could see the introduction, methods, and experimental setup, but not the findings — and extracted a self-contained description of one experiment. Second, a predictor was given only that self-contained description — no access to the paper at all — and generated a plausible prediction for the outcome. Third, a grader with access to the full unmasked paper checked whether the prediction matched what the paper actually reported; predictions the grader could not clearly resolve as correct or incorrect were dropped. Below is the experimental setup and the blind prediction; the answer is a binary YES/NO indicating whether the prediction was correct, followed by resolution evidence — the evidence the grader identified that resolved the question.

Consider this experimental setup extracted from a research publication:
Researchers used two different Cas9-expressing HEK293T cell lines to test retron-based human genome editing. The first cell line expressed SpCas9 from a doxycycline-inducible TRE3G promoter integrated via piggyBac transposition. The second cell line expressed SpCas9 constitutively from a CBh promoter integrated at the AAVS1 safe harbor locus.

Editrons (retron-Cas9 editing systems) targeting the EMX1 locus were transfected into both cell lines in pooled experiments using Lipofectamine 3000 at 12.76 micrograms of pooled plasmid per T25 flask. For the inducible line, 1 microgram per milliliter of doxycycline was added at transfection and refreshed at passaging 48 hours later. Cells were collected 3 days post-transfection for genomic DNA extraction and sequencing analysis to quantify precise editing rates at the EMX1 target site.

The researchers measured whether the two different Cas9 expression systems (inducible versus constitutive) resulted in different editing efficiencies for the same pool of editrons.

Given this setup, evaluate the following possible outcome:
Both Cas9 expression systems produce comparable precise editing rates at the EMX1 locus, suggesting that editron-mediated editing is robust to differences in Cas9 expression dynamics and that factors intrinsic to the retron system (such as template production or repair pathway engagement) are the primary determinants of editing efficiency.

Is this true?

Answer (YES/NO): YES